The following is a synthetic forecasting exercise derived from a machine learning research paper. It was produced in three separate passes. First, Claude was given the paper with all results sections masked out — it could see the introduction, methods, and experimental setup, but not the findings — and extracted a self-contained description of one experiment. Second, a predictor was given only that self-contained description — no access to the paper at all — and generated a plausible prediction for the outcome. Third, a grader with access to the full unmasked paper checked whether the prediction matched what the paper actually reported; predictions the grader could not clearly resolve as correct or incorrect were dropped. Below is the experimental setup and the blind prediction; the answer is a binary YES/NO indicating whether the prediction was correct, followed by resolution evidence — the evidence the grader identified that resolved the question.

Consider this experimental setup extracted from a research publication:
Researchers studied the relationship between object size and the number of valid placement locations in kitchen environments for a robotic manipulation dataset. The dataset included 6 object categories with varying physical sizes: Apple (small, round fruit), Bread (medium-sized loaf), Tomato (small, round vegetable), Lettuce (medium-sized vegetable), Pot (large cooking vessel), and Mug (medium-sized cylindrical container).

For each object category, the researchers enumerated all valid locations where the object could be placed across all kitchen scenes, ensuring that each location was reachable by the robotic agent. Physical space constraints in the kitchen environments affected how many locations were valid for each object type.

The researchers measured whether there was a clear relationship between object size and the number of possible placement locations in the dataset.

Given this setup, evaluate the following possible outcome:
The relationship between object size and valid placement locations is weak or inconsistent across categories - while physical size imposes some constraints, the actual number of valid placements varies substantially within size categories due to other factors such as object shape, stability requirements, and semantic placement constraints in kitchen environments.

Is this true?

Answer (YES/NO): NO